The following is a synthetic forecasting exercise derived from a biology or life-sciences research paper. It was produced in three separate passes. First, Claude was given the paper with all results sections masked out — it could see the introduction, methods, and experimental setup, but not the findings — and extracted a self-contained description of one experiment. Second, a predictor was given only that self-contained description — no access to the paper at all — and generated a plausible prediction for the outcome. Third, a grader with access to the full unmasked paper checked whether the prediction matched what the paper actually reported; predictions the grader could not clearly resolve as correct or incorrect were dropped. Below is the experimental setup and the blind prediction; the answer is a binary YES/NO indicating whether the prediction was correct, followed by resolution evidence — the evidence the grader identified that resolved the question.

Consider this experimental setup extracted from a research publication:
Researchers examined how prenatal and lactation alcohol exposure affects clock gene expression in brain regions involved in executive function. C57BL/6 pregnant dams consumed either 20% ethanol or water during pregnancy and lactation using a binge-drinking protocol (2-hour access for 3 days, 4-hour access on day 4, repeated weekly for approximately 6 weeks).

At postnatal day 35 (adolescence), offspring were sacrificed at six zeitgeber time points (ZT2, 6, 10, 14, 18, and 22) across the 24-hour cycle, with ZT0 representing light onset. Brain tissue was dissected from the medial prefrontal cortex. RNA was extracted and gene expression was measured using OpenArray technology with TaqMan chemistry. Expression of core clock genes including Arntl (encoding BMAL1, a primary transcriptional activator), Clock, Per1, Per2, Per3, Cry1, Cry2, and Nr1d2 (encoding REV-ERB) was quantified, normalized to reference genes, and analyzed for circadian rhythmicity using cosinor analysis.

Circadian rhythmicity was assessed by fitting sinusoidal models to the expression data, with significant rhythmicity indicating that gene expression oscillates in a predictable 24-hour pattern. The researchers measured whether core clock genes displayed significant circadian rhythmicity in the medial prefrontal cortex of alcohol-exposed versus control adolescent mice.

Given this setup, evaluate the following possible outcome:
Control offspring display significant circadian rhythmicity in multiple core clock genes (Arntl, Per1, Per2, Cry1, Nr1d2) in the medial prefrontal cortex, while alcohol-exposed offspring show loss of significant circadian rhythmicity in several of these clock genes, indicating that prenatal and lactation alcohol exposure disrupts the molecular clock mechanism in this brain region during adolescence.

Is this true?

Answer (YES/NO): NO